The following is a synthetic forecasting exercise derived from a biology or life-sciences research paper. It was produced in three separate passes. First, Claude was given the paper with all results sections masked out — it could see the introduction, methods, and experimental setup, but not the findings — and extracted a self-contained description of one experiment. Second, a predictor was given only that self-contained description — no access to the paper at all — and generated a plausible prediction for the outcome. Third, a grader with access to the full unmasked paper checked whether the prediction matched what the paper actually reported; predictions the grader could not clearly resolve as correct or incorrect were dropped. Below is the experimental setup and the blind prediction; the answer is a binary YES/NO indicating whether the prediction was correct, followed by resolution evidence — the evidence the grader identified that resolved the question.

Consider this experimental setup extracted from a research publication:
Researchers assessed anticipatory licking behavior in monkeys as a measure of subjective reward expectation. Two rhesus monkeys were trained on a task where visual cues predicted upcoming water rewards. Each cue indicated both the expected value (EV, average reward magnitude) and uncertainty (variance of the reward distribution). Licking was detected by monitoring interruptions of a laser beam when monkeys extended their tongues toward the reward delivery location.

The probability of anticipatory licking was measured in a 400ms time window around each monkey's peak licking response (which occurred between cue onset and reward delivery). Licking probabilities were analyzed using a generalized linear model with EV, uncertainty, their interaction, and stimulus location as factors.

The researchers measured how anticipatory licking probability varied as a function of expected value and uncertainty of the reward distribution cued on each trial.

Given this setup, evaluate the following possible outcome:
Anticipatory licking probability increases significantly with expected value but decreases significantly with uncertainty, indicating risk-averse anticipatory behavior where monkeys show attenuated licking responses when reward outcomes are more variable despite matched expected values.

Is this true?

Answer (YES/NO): NO